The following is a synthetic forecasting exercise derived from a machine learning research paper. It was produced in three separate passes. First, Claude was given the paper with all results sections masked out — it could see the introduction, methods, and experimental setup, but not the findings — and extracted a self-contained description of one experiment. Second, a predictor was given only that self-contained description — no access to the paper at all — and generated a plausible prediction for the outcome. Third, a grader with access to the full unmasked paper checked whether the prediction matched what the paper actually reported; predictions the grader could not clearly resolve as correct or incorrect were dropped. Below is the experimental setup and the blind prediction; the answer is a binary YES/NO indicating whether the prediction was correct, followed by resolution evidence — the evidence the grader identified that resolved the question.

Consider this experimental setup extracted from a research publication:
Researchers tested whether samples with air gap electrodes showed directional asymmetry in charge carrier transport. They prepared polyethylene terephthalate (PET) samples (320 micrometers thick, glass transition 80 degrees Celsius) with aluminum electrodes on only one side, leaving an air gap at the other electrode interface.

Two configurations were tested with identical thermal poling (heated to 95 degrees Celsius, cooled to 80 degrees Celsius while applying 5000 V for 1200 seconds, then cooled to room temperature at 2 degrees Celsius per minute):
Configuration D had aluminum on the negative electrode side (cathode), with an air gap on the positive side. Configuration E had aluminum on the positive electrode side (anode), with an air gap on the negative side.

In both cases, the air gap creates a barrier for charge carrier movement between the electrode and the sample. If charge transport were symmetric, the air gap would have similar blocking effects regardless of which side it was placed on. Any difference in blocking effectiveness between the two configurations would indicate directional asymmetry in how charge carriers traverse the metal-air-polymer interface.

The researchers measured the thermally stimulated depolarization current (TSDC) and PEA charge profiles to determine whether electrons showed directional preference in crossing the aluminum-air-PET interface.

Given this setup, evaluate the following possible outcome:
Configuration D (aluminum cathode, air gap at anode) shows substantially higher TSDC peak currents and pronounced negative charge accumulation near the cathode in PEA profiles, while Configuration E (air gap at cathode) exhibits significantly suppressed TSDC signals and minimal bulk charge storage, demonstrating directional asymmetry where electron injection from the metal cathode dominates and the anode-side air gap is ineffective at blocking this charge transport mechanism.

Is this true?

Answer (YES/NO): NO